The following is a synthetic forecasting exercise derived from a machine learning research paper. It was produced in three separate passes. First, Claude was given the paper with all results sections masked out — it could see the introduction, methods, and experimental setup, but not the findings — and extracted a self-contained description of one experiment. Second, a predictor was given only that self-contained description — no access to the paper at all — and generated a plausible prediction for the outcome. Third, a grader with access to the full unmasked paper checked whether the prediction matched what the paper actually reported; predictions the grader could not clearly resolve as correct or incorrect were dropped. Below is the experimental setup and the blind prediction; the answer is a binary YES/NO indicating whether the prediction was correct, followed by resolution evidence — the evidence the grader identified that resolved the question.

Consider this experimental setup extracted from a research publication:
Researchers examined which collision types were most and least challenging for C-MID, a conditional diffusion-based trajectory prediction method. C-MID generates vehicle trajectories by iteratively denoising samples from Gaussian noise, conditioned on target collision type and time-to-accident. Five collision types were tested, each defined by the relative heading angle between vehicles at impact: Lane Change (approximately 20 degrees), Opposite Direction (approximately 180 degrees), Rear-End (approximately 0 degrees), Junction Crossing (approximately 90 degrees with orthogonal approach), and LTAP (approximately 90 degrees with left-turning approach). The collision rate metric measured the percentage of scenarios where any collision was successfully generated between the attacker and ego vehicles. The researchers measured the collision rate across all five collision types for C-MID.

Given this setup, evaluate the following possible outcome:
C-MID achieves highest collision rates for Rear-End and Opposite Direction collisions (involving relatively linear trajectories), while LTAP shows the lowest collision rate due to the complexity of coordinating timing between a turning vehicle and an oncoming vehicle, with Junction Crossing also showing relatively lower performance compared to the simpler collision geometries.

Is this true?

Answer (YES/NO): NO